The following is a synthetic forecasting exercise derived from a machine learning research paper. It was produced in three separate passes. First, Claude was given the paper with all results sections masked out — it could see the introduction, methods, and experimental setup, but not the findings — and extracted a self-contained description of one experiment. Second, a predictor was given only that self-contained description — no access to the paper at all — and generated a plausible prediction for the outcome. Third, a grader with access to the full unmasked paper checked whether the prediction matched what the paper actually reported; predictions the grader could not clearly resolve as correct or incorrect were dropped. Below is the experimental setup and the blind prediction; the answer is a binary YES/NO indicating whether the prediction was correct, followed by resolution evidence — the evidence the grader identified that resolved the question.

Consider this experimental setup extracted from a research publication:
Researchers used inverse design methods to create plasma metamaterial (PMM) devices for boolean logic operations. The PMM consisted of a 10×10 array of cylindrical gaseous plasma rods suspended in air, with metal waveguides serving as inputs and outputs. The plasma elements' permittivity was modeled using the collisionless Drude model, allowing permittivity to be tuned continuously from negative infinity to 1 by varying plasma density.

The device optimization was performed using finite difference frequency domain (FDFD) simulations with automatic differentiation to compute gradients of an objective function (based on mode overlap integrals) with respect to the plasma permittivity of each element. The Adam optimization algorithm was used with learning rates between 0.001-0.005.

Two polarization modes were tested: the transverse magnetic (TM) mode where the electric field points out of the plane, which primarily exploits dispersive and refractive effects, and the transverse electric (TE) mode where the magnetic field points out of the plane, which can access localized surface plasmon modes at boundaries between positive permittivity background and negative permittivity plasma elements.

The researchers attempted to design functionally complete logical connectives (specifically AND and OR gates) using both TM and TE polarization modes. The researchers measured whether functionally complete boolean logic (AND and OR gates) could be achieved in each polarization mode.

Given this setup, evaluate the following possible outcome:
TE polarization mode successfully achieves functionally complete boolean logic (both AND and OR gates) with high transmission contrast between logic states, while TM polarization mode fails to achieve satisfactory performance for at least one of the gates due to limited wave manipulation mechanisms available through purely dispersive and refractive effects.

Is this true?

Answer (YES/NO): NO